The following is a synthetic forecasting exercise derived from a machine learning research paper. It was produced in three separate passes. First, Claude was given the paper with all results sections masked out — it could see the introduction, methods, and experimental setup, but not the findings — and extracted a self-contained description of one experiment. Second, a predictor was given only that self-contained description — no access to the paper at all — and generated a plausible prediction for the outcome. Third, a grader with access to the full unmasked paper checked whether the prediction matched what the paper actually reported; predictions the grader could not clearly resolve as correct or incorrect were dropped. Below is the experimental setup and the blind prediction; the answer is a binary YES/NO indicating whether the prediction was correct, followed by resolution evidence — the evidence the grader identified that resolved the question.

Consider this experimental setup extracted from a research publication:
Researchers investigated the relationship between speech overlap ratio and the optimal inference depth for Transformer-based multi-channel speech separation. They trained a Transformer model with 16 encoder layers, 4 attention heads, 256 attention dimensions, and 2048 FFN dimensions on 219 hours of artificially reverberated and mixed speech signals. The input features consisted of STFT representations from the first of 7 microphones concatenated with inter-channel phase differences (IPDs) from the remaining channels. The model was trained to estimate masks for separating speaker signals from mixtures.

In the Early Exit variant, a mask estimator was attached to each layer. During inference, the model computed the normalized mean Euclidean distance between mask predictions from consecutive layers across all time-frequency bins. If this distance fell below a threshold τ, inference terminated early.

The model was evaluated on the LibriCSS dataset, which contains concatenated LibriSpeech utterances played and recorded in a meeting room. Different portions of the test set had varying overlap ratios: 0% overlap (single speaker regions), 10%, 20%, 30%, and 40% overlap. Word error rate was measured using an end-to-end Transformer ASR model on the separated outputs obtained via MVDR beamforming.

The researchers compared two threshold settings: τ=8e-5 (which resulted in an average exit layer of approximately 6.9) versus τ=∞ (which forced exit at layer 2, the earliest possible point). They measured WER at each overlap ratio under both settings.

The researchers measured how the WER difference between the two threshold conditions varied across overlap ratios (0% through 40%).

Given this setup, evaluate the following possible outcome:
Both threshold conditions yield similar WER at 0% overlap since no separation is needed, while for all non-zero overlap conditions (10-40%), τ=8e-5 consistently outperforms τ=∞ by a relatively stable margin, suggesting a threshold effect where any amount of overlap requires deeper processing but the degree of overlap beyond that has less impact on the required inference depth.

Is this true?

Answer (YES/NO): NO